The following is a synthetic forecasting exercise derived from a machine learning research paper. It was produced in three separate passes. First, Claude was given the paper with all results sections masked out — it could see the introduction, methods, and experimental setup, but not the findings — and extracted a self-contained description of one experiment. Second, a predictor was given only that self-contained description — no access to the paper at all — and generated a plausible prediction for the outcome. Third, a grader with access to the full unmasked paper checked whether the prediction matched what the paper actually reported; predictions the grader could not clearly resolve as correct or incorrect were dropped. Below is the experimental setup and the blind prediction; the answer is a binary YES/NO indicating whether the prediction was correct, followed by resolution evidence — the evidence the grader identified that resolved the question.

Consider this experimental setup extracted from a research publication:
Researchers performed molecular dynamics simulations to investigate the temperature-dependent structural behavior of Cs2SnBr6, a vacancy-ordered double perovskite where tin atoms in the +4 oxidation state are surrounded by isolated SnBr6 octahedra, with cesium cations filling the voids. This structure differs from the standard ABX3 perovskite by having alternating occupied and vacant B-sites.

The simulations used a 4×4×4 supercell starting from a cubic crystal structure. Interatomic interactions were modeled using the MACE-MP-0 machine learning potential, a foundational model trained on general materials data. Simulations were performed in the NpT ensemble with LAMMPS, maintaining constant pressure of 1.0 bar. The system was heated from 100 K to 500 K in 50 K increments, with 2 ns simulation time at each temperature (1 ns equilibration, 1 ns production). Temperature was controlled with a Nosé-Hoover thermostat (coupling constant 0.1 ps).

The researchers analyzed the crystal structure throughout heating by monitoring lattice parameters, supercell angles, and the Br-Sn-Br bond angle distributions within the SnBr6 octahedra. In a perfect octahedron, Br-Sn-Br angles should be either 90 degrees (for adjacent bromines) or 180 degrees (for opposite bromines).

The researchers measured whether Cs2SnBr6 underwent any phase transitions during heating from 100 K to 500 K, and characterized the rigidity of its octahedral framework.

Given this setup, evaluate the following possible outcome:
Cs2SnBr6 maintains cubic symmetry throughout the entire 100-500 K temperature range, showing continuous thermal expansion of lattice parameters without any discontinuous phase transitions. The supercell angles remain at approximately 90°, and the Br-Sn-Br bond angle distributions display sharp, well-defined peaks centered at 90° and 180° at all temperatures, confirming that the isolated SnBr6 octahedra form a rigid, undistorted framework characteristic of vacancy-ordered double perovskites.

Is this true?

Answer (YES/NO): YES